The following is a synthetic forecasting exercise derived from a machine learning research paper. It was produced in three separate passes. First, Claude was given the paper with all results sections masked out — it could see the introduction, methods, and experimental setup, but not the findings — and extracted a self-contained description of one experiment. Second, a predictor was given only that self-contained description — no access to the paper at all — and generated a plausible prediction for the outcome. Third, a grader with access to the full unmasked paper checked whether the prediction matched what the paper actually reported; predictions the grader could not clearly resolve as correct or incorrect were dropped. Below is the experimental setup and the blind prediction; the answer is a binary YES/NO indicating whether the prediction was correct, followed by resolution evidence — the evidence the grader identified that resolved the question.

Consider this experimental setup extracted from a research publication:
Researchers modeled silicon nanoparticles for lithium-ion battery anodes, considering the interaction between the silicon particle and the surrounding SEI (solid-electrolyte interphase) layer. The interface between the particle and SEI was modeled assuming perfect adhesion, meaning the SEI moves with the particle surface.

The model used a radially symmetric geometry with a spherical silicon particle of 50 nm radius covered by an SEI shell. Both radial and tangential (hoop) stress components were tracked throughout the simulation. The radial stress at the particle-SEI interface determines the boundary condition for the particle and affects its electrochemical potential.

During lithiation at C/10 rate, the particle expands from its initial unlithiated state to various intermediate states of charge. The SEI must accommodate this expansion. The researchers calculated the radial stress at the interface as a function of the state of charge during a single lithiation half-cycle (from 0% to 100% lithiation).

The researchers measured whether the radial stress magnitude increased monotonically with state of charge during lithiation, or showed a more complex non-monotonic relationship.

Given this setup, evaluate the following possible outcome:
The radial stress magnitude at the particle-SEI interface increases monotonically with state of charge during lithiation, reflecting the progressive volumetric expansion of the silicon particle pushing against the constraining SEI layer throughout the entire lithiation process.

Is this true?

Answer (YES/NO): NO